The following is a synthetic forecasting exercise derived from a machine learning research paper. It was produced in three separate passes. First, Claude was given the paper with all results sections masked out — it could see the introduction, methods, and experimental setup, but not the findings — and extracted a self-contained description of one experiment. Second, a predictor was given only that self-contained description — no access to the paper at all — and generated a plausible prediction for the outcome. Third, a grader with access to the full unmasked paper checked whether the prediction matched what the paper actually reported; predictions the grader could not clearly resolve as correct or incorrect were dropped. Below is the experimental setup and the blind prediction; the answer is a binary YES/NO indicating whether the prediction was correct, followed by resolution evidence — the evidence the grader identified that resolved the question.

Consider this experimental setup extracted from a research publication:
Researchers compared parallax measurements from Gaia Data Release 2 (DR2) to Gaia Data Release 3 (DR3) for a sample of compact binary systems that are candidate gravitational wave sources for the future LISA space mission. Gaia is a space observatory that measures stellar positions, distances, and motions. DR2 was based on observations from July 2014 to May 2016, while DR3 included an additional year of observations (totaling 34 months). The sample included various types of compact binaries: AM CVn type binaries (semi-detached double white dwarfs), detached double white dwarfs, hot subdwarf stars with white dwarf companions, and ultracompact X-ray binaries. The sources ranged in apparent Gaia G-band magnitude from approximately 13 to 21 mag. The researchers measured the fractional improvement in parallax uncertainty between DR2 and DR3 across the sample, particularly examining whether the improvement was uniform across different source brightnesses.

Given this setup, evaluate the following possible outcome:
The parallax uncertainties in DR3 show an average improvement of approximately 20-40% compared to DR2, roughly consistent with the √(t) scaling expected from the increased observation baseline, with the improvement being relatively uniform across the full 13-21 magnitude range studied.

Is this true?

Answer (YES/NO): NO